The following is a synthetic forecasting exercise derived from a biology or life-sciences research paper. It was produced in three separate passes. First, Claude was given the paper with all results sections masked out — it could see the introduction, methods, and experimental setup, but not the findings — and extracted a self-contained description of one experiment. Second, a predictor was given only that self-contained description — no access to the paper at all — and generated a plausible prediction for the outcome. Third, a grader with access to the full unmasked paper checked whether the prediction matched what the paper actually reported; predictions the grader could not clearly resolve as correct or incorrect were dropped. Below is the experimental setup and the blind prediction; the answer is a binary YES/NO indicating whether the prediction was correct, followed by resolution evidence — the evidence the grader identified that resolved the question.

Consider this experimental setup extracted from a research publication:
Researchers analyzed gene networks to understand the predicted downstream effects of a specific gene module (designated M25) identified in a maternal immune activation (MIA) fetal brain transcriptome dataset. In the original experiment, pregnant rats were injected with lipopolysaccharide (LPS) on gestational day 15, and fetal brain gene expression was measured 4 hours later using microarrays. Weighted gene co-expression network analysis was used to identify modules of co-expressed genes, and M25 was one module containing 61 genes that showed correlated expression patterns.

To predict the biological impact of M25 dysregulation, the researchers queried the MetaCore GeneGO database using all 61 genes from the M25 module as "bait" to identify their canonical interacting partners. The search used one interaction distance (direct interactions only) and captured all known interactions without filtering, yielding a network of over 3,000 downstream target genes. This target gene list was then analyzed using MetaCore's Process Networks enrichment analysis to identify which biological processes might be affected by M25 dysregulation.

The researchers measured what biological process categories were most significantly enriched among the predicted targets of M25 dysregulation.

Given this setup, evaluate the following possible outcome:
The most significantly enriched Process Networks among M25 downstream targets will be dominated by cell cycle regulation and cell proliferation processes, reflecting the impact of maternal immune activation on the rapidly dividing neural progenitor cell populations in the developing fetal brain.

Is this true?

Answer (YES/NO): YES